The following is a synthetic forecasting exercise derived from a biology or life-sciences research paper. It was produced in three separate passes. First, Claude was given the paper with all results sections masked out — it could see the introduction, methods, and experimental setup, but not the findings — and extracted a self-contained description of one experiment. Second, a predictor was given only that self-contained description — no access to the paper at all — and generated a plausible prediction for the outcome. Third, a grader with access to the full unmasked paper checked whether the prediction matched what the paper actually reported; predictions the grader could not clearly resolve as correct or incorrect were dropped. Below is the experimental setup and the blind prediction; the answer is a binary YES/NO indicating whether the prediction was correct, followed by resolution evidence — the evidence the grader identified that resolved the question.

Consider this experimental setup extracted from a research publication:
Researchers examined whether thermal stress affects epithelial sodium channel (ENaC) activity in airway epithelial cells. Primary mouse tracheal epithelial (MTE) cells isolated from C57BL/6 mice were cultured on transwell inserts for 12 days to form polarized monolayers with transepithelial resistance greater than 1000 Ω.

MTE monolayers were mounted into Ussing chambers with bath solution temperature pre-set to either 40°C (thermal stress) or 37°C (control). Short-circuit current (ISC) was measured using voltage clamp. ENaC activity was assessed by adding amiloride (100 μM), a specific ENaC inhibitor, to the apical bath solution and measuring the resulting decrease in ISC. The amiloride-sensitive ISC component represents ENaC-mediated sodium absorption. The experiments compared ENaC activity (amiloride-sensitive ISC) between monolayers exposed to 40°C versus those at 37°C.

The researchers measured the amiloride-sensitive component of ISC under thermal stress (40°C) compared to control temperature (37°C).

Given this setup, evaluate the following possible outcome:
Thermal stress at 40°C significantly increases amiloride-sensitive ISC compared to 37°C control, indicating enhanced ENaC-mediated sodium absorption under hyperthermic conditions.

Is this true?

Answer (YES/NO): YES